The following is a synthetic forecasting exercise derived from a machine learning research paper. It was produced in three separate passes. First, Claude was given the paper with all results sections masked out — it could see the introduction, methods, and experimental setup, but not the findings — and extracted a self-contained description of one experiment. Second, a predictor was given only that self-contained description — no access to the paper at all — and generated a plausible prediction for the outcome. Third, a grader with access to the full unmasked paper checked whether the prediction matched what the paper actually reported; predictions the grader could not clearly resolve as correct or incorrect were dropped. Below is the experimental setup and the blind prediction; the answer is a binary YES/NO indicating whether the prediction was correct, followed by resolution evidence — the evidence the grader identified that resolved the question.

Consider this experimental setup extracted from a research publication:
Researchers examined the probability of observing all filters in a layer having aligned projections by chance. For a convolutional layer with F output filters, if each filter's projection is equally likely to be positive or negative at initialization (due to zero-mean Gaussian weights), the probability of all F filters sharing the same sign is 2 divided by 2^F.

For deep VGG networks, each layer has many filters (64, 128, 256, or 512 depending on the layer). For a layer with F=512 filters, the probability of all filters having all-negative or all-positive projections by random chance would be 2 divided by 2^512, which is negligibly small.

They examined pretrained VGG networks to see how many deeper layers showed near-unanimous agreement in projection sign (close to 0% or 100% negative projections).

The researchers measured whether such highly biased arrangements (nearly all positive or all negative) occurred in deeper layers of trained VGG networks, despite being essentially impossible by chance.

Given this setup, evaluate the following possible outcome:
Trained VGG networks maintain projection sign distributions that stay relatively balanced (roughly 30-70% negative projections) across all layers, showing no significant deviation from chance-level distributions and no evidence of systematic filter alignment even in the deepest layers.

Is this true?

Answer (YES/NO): NO